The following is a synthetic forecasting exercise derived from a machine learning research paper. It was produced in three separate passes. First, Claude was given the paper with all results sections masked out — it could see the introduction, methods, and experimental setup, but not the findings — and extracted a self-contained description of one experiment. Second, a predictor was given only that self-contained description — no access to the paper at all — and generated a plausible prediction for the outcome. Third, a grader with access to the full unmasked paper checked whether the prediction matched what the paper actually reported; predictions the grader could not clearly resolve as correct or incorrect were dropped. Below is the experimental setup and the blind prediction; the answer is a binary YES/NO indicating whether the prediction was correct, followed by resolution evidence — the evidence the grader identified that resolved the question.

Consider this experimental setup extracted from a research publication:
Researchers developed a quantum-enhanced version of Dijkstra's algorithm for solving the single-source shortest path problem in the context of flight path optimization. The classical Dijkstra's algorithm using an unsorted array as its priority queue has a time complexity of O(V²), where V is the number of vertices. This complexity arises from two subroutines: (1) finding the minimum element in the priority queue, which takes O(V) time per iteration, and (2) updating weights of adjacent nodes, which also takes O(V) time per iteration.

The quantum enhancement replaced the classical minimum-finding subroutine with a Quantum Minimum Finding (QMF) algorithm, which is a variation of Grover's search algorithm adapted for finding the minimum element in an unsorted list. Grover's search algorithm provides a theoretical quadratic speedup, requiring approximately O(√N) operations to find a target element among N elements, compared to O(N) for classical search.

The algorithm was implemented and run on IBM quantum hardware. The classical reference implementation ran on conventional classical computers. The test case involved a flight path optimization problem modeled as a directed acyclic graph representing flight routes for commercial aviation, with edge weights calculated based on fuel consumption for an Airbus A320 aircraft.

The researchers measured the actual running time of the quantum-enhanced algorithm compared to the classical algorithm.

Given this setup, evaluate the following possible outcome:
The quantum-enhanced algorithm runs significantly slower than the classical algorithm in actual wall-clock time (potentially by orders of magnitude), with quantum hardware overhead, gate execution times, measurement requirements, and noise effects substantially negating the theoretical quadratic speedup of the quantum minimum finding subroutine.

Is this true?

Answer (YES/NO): NO